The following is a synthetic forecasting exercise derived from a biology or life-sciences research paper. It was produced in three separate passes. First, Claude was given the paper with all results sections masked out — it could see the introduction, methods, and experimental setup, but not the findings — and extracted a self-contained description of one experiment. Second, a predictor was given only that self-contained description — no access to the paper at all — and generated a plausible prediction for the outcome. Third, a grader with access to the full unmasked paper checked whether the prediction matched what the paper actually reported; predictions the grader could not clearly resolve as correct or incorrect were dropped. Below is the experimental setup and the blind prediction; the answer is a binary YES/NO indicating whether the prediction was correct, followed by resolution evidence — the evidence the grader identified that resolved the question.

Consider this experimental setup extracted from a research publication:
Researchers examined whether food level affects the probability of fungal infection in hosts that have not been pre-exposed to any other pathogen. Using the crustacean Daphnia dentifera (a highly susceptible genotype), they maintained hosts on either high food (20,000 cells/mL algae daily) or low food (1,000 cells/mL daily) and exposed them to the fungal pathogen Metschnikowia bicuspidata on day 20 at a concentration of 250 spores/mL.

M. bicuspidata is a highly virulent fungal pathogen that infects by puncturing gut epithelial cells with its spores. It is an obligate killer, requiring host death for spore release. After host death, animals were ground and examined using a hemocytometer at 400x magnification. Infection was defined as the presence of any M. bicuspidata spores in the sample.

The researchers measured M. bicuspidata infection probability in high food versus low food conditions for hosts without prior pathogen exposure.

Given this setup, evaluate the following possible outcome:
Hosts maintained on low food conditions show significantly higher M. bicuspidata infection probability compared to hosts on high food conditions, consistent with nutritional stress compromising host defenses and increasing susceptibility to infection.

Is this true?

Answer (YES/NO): YES